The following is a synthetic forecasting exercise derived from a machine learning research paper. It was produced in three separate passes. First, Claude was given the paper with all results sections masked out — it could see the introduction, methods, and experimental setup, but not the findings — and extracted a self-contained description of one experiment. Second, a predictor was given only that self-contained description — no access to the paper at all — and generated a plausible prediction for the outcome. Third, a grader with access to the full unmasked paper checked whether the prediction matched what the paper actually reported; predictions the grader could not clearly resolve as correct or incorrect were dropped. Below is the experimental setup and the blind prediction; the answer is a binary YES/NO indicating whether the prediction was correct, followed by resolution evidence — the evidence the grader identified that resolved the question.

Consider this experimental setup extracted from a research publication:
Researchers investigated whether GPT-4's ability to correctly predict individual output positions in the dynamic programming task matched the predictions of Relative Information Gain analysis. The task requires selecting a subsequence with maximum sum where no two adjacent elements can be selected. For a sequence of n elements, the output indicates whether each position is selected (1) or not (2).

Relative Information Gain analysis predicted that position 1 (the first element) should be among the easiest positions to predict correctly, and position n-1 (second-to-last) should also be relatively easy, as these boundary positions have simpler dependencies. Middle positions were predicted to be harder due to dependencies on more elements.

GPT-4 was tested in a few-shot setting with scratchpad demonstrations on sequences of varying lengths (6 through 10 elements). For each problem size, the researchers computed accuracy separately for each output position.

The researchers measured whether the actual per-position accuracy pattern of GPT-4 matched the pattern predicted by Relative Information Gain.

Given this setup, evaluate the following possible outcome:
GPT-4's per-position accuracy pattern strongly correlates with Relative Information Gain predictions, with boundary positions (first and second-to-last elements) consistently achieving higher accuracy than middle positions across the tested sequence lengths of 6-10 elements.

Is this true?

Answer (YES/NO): YES